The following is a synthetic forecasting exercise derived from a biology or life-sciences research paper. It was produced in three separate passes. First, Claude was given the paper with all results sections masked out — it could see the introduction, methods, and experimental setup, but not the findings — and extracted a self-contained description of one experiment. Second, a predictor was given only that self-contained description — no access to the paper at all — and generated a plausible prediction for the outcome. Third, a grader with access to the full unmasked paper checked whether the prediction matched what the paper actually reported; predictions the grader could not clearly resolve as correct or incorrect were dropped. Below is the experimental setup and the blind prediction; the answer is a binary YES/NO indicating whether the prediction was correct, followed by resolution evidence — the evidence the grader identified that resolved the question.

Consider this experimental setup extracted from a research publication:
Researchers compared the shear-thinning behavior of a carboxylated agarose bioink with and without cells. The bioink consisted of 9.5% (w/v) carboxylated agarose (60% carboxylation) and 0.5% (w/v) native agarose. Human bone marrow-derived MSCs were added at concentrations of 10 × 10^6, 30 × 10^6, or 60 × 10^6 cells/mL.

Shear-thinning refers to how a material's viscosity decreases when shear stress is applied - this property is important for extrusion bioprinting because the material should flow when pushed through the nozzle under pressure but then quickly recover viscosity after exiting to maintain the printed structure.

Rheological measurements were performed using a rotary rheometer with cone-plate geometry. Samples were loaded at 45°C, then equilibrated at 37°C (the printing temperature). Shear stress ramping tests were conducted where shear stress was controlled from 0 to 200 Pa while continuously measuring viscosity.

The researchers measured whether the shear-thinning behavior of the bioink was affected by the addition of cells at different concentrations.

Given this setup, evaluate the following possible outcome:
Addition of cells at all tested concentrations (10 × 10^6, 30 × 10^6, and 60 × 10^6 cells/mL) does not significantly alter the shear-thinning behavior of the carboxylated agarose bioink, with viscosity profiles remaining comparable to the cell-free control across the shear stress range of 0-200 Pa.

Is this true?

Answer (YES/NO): NO